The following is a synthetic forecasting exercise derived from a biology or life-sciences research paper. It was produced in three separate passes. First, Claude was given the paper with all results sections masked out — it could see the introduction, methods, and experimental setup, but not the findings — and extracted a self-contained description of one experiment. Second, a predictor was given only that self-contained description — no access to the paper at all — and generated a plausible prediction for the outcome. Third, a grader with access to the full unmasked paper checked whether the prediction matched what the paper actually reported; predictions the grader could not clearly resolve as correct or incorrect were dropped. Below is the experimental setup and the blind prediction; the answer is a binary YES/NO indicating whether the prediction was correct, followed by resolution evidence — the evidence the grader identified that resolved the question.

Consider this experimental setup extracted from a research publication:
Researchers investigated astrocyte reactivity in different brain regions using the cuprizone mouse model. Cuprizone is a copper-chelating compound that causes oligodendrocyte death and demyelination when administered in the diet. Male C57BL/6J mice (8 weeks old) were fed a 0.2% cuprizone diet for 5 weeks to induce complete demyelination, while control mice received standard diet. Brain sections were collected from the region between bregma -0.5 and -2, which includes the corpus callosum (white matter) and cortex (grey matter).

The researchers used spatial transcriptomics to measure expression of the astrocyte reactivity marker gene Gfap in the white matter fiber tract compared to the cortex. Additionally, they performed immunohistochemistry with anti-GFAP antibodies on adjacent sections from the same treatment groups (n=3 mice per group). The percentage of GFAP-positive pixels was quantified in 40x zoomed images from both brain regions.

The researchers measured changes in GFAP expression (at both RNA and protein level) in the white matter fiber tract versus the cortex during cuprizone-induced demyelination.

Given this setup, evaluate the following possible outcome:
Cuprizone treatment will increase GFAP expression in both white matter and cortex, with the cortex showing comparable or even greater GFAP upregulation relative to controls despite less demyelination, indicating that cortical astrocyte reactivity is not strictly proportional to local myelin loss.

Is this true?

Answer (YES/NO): NO